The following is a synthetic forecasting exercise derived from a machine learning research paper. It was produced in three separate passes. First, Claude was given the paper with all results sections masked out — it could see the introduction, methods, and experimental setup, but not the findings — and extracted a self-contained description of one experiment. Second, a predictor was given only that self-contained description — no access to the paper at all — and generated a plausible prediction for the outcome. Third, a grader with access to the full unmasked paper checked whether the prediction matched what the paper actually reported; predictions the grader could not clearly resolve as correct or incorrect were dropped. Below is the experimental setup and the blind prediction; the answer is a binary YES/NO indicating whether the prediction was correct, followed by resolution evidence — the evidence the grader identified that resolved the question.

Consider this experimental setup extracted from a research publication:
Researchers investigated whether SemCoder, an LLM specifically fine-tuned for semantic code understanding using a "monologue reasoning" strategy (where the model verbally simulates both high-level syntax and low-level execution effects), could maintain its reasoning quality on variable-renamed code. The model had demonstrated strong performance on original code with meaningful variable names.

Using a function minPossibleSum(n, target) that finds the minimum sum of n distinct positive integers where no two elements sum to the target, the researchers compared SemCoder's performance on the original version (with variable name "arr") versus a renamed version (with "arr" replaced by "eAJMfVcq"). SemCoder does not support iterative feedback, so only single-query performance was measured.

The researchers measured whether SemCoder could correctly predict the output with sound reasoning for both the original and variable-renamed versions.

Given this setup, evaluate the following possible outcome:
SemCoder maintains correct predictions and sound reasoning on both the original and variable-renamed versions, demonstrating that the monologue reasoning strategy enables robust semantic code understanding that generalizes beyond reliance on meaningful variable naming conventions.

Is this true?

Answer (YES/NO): NO